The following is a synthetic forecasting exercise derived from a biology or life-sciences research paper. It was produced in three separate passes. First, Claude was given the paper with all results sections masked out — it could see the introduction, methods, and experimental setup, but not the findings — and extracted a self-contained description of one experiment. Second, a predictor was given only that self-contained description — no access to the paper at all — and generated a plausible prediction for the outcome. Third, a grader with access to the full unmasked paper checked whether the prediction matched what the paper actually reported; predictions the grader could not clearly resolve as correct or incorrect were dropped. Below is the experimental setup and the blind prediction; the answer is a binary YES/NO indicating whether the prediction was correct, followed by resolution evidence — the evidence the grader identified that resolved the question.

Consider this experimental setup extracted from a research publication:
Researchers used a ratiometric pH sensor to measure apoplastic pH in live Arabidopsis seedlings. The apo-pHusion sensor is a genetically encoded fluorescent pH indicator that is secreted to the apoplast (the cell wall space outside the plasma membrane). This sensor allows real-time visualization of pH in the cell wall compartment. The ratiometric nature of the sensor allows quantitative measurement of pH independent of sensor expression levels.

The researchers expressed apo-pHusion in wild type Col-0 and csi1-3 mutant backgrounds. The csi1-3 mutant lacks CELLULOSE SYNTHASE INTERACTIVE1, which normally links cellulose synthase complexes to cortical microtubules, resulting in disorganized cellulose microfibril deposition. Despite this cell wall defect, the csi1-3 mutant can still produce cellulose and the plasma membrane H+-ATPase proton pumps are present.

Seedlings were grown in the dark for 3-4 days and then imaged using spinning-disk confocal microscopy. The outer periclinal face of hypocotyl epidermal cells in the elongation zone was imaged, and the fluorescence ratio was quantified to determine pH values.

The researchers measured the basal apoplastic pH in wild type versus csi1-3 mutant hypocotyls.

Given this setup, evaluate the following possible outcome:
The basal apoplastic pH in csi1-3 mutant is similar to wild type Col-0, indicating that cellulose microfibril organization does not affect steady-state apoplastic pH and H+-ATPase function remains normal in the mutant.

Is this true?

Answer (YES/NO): YES